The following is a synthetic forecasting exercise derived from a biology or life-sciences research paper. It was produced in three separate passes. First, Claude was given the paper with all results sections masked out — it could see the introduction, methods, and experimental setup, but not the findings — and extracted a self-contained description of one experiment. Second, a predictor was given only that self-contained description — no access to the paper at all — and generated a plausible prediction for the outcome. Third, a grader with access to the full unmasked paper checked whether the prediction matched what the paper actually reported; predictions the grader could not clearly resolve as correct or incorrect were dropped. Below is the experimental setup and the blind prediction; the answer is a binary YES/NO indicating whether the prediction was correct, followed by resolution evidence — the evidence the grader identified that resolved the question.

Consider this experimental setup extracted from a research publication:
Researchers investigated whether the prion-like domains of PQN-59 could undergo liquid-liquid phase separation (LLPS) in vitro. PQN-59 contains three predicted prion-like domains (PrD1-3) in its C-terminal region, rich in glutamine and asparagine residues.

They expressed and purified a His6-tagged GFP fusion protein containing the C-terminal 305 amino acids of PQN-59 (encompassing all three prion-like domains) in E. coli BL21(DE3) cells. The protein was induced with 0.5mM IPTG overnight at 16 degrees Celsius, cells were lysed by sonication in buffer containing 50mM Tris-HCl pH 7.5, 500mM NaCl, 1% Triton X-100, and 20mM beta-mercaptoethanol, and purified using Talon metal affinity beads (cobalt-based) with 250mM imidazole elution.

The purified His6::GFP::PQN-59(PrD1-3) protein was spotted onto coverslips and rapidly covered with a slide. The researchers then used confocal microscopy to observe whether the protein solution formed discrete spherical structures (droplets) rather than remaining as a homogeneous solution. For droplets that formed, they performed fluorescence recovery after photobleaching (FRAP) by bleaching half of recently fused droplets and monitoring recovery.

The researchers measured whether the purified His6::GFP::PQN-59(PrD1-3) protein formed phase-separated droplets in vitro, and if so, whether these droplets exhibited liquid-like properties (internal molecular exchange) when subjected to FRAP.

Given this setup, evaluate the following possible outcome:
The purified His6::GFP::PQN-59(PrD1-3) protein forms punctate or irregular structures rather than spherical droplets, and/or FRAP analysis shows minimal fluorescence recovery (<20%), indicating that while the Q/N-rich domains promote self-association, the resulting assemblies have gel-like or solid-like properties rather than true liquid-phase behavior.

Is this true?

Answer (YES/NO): NO